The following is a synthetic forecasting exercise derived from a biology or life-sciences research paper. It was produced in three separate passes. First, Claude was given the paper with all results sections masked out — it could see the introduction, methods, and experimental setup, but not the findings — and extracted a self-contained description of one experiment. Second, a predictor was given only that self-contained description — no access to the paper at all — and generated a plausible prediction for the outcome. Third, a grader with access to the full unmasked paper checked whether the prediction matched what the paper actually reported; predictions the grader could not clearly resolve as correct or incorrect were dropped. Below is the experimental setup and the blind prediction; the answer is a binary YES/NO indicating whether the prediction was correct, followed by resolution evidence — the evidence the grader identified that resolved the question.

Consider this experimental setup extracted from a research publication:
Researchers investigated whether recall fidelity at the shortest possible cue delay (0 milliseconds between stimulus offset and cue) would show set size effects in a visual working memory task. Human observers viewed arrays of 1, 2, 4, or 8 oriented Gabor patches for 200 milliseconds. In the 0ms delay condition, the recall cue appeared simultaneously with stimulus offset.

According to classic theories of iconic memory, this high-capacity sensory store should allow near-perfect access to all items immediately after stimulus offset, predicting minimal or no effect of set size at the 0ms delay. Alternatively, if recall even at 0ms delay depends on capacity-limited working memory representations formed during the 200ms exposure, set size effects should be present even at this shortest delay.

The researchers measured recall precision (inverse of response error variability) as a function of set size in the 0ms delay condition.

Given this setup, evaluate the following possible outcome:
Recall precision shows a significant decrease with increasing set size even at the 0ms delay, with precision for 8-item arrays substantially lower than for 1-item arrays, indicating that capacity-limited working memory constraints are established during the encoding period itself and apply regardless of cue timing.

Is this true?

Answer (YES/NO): YES